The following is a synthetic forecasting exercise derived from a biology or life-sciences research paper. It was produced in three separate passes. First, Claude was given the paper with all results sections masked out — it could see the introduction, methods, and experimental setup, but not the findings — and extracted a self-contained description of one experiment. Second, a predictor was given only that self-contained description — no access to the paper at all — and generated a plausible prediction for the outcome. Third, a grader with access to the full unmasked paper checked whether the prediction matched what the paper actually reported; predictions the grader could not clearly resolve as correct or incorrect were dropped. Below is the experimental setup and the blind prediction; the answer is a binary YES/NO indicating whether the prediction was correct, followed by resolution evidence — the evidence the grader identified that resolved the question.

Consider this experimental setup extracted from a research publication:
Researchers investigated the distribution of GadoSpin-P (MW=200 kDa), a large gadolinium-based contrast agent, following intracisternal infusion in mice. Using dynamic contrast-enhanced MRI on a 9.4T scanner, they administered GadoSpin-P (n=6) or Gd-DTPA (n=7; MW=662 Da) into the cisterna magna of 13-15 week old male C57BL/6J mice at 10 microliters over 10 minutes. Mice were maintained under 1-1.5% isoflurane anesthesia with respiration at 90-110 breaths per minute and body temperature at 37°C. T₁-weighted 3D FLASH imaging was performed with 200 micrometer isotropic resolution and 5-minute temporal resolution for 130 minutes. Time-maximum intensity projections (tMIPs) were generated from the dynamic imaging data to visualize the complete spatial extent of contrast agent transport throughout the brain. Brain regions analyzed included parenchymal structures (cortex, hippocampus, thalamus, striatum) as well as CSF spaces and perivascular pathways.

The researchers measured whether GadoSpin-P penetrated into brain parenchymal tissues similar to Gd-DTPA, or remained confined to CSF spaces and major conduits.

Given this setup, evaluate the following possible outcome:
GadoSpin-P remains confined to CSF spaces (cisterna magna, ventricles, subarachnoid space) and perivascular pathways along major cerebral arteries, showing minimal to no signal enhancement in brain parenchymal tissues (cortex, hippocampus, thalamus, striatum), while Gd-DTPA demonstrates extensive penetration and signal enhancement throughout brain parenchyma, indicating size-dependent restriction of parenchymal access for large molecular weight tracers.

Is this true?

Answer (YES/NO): YES